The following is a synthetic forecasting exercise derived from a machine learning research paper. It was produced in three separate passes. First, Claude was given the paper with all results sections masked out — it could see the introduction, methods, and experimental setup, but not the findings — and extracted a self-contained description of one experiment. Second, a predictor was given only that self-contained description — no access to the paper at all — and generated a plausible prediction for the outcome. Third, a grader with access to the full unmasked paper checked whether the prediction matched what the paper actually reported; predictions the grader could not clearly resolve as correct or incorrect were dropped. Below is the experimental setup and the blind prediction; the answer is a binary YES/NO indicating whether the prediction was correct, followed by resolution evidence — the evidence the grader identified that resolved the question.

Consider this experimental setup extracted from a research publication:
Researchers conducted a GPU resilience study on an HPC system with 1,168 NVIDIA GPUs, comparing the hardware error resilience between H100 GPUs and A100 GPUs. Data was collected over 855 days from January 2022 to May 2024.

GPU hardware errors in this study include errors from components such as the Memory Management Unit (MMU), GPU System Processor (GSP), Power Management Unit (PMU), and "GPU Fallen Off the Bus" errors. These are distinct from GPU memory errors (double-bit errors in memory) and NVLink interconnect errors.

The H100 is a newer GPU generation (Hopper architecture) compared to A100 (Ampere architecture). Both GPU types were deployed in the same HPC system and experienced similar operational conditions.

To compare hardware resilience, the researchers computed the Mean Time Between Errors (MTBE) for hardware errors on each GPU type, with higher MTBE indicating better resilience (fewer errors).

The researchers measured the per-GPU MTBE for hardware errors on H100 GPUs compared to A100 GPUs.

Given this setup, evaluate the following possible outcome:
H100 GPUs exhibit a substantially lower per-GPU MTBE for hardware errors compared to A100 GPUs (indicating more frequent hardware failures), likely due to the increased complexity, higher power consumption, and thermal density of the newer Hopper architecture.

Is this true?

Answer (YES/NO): NO